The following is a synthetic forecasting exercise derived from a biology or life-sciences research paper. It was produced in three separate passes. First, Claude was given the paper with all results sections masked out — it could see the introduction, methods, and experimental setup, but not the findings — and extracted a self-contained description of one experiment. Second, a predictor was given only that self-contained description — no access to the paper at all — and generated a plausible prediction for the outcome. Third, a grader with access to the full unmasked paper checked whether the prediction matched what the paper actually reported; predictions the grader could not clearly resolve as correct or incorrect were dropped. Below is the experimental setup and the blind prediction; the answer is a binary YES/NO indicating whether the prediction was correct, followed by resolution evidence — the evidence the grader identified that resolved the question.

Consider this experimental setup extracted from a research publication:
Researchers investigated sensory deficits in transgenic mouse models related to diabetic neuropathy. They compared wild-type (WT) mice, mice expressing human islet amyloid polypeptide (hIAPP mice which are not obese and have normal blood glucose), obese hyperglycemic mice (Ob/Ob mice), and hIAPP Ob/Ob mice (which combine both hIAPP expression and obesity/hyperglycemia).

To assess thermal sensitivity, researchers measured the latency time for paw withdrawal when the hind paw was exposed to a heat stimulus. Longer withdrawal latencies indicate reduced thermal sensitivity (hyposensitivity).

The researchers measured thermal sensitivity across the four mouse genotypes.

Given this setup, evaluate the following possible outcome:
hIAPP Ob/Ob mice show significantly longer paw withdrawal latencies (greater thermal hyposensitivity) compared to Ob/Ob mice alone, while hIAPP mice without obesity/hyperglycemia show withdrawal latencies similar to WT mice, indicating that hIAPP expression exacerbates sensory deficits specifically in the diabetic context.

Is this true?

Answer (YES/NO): NO